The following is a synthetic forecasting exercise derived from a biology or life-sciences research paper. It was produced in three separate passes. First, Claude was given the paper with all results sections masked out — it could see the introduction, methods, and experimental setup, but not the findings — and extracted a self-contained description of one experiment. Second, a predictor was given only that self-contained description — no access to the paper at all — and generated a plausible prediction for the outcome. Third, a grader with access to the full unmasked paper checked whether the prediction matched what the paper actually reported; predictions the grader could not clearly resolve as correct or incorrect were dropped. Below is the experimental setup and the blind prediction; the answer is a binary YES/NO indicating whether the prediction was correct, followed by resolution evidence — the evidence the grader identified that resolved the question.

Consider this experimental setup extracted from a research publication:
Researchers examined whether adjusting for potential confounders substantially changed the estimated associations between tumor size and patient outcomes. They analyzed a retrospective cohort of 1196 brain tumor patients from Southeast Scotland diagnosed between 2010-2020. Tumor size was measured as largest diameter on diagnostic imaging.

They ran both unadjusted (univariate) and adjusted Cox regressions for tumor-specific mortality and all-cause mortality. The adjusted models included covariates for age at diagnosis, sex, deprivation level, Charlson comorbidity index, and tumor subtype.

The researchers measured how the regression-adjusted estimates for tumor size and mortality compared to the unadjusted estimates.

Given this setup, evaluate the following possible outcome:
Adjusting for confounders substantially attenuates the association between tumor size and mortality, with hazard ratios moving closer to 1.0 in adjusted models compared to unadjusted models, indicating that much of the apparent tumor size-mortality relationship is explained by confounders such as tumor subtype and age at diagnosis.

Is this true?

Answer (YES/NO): NO